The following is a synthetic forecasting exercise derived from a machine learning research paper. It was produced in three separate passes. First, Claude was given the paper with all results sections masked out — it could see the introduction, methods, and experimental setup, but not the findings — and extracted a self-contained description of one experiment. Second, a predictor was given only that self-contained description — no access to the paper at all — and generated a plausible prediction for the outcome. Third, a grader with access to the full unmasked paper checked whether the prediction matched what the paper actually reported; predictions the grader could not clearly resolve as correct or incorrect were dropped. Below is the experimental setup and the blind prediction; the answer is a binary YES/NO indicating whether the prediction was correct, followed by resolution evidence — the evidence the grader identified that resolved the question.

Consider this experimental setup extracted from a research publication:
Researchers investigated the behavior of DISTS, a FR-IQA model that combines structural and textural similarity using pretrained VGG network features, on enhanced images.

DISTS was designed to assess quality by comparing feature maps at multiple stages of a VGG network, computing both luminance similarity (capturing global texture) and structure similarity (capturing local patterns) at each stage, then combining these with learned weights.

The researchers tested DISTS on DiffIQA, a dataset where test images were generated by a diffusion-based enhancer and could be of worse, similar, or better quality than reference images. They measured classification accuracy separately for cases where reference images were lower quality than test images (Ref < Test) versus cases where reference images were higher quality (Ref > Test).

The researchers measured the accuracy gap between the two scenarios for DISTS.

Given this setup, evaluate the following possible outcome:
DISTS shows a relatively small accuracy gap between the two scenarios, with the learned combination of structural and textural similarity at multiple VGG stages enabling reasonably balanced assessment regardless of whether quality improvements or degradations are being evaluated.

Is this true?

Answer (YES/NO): NO